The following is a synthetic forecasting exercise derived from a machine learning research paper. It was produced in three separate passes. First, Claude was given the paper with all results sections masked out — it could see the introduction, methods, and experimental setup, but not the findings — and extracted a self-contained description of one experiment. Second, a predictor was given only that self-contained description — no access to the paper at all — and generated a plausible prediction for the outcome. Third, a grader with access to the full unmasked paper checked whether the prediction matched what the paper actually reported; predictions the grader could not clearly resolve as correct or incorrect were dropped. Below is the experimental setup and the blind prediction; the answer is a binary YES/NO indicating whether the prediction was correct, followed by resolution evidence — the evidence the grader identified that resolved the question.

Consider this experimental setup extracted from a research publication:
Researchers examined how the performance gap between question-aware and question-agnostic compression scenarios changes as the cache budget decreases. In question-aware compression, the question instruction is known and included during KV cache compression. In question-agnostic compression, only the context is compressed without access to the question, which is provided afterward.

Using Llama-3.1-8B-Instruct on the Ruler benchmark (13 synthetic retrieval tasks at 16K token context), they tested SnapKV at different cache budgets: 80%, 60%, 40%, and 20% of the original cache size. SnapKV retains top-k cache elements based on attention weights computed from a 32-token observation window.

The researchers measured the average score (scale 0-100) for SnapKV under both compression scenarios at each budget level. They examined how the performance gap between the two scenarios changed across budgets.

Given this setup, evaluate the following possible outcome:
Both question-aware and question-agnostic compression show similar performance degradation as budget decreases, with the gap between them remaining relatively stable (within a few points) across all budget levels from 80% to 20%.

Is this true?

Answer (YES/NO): NO